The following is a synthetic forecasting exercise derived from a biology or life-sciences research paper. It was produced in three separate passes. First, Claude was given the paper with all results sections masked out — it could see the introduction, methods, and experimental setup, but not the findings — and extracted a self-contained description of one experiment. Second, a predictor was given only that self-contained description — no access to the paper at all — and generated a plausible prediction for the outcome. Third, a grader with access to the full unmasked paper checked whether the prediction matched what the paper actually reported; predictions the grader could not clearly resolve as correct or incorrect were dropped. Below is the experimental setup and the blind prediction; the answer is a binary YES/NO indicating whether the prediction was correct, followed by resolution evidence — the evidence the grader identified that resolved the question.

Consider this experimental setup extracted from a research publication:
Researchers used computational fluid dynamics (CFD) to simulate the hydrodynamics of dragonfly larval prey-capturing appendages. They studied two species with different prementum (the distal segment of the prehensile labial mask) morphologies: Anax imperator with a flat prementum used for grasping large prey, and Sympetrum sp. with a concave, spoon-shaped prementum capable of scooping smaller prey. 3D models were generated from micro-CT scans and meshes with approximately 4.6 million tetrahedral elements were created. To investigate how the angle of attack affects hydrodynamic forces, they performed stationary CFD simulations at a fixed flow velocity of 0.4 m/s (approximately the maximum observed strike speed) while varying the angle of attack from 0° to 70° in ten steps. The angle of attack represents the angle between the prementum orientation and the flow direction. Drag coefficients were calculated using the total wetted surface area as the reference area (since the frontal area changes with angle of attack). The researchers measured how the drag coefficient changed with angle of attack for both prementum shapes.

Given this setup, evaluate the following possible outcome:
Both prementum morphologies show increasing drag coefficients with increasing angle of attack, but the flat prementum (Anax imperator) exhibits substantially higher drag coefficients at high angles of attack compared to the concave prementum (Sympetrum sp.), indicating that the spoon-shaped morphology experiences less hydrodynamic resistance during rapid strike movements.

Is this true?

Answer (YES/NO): NO